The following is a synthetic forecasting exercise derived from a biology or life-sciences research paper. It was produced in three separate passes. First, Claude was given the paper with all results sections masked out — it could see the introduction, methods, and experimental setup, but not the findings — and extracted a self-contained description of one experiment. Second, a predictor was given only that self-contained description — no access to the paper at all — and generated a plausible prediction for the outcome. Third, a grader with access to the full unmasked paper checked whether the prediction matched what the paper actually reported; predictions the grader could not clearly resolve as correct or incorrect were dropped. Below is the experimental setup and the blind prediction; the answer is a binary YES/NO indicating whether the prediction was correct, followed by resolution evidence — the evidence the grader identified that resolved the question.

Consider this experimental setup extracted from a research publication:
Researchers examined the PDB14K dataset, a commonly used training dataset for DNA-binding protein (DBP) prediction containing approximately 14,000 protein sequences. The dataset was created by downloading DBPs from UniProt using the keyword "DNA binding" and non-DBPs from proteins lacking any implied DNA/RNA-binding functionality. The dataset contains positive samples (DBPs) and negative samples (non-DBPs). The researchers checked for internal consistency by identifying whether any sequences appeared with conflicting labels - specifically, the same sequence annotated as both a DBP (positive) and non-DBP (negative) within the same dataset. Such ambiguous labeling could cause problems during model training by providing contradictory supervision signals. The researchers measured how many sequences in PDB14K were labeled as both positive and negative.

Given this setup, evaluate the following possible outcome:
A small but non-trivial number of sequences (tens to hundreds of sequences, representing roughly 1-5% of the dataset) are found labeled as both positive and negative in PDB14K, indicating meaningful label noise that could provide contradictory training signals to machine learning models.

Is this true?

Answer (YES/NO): NO